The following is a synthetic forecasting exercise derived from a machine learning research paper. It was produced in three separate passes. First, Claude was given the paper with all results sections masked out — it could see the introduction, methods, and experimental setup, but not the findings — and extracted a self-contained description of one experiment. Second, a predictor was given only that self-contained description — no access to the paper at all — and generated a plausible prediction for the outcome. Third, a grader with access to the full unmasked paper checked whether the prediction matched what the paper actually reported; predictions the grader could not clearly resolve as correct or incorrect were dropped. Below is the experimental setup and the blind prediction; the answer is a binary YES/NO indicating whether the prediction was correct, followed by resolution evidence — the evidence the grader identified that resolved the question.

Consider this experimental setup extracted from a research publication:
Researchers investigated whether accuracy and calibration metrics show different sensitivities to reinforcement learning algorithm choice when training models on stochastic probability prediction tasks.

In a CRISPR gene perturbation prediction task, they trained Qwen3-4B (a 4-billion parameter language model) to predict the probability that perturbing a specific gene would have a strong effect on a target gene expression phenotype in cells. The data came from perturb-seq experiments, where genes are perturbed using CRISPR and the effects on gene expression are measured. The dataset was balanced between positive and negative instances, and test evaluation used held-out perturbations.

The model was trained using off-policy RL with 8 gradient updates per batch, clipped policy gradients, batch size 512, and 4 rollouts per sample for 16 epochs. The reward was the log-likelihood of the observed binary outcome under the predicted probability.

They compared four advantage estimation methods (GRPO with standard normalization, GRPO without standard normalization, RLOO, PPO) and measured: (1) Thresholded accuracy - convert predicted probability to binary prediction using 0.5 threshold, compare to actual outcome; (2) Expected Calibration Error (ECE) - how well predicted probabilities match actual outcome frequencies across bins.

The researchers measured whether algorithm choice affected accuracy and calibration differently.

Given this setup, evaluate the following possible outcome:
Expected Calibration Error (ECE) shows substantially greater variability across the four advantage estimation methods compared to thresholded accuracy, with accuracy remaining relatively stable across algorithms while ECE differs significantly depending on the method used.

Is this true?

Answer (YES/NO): YES